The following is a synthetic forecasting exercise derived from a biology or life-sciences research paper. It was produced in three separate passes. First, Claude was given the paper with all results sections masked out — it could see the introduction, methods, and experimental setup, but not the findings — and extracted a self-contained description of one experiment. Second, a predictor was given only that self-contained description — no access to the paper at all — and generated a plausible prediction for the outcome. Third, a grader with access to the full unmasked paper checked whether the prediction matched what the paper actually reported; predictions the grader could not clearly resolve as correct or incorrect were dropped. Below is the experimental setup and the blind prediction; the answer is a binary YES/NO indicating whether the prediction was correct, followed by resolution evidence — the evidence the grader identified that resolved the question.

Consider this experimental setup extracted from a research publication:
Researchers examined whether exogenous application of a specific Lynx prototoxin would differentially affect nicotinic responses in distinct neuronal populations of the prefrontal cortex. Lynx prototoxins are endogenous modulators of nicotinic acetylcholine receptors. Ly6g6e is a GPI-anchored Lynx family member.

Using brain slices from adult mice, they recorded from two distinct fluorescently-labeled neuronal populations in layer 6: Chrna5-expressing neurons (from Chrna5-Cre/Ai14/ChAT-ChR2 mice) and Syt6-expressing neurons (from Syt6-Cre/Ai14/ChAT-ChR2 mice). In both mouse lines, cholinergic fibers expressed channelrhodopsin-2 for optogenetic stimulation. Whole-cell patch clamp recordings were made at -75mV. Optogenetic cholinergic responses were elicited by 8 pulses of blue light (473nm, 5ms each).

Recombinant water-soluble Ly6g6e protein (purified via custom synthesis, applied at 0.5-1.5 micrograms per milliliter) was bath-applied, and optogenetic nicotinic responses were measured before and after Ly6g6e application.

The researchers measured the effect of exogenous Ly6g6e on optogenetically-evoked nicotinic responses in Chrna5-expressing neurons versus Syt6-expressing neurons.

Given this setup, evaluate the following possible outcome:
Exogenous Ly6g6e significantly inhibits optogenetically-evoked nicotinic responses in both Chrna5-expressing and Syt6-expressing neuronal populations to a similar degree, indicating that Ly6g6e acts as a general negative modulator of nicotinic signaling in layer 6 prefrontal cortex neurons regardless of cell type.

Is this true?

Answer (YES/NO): NO